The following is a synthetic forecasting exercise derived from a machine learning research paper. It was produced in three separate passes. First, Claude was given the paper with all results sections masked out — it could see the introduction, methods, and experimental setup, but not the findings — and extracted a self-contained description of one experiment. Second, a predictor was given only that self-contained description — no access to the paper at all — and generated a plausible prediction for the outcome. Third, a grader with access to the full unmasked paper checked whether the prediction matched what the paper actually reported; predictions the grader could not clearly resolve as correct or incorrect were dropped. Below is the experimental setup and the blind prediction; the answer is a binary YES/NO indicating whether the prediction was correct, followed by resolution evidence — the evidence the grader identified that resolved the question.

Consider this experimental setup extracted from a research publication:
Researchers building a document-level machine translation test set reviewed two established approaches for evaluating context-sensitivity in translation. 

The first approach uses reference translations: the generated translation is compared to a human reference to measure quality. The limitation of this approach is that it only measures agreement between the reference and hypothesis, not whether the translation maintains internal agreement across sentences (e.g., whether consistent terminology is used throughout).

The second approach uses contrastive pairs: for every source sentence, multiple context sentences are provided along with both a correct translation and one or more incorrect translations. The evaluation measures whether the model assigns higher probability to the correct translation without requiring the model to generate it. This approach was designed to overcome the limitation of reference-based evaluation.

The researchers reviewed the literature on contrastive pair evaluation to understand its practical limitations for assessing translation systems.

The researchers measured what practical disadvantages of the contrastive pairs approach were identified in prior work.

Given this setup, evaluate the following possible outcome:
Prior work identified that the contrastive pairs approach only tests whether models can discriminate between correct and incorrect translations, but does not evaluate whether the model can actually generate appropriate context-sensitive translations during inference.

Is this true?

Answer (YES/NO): YES